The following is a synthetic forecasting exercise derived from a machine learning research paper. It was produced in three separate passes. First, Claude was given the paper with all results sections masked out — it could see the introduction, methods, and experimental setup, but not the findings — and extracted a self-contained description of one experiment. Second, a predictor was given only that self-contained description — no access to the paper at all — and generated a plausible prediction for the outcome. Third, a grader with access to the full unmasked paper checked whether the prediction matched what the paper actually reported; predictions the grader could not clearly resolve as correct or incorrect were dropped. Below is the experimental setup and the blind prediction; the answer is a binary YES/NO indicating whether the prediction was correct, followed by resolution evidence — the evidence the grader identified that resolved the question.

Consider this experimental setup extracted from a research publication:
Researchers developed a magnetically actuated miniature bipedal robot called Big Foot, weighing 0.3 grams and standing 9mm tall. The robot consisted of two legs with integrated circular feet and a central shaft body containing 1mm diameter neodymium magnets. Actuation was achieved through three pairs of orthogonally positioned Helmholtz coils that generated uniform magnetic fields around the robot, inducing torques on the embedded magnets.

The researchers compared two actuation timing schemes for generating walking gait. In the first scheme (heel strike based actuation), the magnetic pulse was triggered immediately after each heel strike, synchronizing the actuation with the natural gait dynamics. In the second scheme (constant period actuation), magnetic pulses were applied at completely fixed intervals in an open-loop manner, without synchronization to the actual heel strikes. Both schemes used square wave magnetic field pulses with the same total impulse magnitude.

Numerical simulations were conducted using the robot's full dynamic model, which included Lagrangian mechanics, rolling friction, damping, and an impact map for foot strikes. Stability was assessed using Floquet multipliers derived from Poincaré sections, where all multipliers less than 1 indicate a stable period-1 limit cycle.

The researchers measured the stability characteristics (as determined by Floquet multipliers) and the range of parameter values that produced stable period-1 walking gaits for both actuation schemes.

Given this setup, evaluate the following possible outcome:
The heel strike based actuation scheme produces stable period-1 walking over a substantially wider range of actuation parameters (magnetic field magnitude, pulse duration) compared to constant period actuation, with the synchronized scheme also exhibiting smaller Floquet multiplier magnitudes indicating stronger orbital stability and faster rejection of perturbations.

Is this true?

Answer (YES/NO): YES